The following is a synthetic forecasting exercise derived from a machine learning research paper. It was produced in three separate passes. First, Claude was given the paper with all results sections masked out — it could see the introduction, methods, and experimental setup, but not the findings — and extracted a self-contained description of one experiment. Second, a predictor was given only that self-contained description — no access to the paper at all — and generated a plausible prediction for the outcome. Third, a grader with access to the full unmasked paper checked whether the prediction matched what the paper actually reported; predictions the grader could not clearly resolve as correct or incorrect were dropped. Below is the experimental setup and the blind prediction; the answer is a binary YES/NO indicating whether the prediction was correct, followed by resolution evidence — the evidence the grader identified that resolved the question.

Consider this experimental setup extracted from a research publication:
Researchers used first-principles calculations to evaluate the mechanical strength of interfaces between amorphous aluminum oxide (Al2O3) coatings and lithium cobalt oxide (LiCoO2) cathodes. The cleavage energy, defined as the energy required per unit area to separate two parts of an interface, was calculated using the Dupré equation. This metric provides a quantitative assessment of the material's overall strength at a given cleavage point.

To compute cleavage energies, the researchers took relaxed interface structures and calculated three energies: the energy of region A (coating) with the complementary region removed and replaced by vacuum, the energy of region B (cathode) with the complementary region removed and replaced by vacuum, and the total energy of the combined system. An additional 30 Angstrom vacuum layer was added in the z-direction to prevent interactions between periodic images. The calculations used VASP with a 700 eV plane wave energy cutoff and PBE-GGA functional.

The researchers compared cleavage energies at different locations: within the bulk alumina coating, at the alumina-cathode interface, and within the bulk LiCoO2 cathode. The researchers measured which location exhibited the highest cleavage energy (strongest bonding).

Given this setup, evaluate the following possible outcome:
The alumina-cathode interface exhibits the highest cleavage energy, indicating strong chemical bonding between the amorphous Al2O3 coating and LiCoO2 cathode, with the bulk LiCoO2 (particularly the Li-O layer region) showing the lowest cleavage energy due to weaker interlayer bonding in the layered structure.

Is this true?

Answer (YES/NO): NO